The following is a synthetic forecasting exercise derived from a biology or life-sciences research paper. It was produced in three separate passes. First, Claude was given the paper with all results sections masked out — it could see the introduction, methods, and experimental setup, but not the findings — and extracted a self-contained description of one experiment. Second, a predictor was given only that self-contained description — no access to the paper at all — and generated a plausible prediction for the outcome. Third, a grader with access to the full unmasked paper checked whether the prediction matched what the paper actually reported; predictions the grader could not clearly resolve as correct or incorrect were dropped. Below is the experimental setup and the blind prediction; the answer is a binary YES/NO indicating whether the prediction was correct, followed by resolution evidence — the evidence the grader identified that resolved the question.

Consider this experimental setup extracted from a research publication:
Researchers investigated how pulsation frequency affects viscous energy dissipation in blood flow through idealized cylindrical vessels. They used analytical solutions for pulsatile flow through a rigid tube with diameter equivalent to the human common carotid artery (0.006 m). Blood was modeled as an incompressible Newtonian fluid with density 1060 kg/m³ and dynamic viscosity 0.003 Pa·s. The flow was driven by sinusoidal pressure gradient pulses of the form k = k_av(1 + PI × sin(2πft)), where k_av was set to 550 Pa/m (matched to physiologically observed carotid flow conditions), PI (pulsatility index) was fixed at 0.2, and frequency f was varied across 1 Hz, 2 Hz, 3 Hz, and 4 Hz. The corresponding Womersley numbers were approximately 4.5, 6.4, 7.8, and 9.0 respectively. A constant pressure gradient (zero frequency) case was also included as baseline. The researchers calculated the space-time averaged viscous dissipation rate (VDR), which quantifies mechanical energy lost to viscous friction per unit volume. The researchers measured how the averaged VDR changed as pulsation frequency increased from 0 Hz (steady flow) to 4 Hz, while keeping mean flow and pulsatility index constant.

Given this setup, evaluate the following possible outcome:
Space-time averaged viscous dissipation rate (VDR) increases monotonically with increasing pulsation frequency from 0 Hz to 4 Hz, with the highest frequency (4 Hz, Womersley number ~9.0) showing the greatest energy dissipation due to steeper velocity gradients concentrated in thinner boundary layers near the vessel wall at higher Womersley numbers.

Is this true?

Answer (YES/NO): NO